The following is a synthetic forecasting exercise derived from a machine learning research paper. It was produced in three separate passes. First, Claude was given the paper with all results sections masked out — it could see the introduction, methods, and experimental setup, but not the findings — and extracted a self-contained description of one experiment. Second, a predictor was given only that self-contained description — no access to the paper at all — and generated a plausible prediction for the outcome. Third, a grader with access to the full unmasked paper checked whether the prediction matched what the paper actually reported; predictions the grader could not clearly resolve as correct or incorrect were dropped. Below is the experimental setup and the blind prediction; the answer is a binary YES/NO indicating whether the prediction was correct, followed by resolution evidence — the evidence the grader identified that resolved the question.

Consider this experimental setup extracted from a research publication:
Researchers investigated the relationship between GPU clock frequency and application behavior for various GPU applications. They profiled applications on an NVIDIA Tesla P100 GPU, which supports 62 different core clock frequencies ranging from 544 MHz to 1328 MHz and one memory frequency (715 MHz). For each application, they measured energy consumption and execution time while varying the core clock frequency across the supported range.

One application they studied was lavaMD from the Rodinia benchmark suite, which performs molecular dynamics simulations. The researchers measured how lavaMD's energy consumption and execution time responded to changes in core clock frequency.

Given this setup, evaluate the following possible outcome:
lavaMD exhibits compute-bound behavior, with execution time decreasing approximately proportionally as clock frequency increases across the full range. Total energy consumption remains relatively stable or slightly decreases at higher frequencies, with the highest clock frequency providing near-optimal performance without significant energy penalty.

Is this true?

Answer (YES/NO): NO